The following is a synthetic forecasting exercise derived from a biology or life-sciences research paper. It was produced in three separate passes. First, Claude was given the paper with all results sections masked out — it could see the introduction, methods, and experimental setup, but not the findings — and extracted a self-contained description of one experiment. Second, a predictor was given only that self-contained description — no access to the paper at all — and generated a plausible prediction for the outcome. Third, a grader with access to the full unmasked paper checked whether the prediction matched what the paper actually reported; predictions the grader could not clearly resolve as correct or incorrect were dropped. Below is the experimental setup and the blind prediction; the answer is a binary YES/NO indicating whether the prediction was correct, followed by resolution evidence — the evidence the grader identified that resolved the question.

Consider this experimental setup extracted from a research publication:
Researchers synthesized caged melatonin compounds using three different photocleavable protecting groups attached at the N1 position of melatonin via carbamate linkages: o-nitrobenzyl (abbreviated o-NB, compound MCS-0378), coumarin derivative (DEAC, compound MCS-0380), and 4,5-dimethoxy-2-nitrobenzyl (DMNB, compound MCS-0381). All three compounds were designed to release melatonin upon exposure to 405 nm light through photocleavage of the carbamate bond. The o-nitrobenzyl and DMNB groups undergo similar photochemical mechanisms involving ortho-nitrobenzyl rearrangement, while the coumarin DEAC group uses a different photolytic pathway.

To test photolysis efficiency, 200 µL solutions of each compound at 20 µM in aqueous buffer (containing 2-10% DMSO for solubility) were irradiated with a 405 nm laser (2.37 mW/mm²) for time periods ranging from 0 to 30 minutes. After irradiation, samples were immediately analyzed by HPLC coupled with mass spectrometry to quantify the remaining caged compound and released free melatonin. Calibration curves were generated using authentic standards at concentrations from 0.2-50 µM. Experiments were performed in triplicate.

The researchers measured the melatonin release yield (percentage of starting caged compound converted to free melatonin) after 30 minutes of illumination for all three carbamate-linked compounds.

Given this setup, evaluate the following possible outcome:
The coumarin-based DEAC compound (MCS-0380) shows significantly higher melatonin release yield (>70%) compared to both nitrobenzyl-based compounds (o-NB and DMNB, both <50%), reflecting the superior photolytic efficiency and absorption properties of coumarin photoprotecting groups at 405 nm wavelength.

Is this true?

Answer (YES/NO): NO